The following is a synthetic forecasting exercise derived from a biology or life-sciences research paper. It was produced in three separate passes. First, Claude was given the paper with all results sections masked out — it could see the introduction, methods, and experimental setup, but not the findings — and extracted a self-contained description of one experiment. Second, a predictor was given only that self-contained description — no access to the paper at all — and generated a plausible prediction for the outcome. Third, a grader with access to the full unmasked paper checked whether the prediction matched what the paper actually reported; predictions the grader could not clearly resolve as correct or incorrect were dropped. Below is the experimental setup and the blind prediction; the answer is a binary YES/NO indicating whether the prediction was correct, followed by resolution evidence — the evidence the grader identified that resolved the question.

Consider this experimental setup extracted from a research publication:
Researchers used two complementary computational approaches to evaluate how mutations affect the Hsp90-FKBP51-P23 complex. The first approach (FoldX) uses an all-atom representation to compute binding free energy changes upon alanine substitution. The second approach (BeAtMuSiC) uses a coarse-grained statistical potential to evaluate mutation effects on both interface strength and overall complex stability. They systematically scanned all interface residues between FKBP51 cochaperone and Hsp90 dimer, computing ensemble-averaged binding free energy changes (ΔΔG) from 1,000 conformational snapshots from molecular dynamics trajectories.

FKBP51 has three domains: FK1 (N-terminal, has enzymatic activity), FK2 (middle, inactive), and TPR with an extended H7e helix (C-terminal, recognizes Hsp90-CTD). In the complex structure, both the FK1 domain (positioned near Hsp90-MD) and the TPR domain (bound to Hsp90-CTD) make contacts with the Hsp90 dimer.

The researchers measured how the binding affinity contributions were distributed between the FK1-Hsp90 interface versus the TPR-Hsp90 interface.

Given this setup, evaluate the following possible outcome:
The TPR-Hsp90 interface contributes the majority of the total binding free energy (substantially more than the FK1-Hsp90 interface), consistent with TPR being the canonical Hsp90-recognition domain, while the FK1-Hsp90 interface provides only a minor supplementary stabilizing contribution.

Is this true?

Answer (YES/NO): YES